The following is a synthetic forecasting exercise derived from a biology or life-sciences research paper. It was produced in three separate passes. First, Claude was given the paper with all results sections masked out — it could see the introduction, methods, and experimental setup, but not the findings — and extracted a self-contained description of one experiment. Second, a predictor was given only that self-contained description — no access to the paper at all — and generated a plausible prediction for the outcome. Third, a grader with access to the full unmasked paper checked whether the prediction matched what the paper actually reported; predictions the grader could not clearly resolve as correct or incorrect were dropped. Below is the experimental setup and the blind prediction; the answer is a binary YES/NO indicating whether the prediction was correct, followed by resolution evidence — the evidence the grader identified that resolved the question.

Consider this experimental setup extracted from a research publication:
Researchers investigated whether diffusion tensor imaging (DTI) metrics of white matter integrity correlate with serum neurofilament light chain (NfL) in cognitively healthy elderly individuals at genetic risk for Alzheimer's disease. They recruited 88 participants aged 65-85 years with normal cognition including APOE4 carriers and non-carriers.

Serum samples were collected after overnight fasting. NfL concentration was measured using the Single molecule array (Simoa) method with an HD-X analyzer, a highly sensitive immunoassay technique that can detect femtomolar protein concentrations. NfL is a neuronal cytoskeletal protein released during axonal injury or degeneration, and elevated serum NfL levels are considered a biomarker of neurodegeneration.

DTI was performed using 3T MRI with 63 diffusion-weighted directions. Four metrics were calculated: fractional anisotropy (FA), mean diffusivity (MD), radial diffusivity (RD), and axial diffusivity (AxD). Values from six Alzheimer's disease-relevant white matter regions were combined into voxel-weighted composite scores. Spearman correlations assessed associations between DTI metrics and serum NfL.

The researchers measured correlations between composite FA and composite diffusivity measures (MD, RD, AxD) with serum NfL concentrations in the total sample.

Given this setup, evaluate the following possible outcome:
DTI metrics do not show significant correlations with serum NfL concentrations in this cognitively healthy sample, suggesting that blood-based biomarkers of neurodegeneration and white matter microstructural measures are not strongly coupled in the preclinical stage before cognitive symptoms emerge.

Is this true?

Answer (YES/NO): NO